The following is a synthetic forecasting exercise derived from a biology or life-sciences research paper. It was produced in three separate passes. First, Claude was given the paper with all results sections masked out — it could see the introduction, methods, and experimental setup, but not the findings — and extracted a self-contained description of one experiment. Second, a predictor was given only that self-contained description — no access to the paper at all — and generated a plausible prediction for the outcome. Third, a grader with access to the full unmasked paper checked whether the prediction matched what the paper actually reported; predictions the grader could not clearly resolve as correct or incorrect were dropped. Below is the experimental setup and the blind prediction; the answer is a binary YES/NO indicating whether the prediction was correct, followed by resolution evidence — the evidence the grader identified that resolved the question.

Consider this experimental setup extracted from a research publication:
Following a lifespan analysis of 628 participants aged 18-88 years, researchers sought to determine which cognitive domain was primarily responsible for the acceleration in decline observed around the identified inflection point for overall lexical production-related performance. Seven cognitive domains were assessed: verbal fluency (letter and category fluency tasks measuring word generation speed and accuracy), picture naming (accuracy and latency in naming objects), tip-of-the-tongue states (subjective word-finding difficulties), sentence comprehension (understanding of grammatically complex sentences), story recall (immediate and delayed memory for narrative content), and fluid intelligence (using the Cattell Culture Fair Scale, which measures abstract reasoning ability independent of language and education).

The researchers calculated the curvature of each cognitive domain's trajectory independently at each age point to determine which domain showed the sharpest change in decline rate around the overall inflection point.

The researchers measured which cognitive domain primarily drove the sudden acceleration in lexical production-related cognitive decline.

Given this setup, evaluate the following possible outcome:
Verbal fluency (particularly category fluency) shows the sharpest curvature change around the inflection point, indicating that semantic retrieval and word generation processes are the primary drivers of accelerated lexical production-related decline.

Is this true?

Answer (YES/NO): NO